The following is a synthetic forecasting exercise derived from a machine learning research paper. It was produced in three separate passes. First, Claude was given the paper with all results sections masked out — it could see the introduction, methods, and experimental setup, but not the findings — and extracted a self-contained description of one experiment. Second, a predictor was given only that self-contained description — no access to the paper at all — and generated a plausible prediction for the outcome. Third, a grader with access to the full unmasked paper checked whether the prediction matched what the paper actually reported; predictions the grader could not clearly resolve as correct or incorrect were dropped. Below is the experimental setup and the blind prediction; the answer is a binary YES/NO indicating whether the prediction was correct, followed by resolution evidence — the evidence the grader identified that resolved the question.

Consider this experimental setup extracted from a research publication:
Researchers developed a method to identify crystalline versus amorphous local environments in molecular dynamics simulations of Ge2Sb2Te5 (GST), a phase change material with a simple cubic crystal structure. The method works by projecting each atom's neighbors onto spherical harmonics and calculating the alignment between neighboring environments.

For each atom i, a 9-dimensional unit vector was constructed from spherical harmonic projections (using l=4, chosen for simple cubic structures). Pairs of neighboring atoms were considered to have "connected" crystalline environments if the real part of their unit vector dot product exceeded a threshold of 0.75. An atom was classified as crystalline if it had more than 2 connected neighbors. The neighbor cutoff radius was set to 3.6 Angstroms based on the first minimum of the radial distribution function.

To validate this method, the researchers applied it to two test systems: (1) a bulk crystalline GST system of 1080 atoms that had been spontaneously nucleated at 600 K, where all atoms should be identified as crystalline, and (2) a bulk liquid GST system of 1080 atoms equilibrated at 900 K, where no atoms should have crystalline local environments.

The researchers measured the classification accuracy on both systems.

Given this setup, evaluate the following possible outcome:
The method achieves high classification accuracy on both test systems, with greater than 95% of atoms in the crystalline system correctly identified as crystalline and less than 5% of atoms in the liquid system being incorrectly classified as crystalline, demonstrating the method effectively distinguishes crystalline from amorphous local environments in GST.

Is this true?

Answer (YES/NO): YES